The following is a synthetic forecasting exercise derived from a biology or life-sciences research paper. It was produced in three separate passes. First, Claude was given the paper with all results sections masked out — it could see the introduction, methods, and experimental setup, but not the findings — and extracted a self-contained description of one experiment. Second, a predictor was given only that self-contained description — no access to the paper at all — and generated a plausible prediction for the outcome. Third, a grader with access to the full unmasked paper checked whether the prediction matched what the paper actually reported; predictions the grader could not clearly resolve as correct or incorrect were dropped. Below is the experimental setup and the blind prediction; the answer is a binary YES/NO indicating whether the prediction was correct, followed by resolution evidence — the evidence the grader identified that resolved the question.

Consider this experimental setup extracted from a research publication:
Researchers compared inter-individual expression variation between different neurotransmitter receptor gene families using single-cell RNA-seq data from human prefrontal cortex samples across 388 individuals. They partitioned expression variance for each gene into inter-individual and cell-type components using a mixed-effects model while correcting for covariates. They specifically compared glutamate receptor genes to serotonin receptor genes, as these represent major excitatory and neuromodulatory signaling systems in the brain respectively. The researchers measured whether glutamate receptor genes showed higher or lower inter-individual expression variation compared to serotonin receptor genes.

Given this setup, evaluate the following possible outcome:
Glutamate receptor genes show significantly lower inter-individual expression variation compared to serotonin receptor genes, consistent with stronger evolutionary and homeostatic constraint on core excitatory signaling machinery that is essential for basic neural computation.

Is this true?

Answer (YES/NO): NO